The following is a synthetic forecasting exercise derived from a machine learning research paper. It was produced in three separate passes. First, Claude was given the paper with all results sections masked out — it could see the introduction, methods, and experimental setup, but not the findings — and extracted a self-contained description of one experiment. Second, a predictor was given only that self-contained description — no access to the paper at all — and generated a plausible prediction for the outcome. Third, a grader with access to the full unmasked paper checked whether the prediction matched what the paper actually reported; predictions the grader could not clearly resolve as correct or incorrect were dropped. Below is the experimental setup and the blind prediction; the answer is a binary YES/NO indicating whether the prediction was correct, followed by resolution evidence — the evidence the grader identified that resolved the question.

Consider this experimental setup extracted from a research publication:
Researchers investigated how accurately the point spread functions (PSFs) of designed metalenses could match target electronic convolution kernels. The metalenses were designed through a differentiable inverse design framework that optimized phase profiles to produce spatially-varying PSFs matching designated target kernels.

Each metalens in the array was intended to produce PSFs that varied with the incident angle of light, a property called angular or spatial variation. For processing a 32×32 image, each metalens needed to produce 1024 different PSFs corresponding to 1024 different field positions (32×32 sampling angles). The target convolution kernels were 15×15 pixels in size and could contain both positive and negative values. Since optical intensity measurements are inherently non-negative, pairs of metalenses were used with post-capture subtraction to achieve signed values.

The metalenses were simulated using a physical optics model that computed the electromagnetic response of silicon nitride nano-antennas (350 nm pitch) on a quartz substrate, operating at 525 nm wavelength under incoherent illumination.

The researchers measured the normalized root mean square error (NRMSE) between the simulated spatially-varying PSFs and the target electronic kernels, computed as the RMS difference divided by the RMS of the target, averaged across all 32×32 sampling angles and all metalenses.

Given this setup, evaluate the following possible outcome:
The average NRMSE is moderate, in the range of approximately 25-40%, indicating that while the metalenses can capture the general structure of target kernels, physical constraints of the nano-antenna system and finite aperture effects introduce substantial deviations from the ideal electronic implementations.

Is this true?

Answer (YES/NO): NO